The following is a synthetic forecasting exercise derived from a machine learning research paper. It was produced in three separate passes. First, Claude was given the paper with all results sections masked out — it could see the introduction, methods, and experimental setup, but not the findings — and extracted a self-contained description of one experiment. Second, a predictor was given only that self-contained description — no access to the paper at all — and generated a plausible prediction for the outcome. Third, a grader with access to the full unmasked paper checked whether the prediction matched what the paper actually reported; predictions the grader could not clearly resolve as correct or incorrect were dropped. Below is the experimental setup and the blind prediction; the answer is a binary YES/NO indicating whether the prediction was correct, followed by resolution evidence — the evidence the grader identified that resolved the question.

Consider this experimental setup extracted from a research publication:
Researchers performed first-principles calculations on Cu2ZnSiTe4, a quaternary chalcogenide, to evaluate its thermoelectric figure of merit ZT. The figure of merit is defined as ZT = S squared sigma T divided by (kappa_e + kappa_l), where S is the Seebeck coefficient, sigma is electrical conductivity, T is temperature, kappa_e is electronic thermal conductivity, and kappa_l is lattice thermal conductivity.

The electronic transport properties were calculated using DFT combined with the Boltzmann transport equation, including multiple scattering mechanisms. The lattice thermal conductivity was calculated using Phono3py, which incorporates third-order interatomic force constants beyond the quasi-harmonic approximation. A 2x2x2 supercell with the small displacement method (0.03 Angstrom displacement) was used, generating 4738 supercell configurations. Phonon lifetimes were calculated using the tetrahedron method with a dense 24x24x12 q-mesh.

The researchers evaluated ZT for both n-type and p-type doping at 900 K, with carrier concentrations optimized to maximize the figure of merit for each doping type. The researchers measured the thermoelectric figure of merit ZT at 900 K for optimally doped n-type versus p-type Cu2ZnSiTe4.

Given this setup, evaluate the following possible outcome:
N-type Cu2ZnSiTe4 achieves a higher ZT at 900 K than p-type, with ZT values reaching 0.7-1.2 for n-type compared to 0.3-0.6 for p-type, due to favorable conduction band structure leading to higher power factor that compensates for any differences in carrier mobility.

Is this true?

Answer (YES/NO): NO